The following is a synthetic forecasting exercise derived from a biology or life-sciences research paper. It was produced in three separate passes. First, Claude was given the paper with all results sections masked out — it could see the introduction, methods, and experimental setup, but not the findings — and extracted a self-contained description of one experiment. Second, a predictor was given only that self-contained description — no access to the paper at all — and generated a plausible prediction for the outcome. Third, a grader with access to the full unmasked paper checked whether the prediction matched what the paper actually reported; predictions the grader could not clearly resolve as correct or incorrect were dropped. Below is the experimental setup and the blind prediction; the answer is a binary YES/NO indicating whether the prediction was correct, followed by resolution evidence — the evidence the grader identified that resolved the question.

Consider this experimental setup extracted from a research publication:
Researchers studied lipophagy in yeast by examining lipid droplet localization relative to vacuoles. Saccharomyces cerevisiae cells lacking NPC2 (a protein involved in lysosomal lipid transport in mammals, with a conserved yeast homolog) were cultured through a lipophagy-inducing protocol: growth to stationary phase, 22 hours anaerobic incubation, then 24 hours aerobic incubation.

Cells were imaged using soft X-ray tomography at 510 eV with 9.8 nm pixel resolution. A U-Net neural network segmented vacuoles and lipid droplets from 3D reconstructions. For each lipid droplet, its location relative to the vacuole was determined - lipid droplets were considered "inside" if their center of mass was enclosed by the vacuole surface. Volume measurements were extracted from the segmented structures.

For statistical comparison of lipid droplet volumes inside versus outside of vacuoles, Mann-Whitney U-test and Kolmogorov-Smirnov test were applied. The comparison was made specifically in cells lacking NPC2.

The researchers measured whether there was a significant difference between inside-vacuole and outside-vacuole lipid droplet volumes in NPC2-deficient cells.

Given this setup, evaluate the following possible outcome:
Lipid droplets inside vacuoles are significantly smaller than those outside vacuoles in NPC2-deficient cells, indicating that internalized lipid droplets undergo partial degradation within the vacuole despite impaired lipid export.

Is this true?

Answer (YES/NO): NO